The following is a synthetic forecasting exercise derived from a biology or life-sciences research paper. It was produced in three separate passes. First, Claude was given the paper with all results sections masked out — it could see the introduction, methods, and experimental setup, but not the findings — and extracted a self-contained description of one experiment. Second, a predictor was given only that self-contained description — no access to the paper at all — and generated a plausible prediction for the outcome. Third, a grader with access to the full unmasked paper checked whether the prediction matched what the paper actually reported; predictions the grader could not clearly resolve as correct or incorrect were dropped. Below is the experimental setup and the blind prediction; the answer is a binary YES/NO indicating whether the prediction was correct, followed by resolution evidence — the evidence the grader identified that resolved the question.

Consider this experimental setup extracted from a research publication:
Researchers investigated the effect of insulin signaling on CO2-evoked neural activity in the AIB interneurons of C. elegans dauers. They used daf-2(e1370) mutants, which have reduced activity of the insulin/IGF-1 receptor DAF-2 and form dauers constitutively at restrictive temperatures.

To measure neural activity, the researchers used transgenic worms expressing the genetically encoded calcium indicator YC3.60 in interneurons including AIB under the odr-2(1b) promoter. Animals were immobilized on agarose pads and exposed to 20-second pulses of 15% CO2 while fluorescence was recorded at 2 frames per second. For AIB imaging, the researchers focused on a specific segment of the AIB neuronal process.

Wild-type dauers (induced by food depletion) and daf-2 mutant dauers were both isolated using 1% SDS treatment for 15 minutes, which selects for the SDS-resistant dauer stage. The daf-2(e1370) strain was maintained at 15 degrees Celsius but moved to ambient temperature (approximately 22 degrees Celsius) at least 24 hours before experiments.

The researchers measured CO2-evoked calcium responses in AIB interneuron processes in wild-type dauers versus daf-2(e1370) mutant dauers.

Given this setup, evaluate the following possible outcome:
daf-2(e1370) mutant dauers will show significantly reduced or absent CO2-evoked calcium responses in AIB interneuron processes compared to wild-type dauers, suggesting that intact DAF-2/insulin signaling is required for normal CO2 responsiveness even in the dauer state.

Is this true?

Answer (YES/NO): YES